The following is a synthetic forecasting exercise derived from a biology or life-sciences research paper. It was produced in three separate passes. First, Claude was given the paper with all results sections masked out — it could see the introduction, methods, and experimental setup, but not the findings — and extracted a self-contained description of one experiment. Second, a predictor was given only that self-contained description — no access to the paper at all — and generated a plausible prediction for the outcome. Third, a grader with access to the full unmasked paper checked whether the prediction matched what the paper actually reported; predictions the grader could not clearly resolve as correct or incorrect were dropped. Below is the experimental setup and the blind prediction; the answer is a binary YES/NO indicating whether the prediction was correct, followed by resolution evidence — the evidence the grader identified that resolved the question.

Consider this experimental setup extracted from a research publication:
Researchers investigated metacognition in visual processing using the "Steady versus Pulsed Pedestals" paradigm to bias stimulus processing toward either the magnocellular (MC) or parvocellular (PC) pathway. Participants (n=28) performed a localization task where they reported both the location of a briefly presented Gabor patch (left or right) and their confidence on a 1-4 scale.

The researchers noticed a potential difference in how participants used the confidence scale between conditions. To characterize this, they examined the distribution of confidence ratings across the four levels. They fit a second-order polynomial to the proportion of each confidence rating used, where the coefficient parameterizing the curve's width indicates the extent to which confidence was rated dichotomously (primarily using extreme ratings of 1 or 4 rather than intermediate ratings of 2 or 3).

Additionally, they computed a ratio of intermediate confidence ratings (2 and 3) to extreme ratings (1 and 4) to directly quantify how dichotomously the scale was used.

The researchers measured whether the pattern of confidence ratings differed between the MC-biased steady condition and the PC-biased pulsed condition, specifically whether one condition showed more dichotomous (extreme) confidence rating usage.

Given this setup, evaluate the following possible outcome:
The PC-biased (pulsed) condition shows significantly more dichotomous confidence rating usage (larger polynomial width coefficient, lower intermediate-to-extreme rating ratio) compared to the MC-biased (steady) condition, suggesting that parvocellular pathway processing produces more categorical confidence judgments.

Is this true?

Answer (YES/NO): NO